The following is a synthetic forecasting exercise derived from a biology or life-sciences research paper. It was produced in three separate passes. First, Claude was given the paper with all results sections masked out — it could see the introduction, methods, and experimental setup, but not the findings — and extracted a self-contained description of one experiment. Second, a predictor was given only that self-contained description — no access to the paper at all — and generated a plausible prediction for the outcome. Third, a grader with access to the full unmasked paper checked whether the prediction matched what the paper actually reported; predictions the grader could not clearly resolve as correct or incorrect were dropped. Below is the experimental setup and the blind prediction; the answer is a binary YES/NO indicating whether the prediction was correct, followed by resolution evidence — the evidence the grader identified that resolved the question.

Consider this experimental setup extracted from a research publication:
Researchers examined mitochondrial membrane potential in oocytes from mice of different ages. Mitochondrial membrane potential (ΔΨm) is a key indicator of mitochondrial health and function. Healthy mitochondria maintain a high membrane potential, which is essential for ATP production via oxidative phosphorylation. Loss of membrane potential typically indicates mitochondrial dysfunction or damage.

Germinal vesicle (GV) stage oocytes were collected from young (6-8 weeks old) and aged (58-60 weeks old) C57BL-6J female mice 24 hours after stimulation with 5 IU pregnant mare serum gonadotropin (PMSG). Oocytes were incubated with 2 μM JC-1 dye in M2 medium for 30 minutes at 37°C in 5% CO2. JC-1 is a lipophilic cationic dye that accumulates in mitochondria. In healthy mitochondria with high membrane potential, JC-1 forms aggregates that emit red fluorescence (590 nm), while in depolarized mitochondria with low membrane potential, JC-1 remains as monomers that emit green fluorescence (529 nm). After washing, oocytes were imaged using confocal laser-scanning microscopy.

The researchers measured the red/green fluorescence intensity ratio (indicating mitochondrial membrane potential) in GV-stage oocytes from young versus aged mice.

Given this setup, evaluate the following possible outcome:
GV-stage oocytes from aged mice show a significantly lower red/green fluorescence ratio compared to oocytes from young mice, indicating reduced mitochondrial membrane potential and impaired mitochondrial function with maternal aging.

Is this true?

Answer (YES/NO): YES